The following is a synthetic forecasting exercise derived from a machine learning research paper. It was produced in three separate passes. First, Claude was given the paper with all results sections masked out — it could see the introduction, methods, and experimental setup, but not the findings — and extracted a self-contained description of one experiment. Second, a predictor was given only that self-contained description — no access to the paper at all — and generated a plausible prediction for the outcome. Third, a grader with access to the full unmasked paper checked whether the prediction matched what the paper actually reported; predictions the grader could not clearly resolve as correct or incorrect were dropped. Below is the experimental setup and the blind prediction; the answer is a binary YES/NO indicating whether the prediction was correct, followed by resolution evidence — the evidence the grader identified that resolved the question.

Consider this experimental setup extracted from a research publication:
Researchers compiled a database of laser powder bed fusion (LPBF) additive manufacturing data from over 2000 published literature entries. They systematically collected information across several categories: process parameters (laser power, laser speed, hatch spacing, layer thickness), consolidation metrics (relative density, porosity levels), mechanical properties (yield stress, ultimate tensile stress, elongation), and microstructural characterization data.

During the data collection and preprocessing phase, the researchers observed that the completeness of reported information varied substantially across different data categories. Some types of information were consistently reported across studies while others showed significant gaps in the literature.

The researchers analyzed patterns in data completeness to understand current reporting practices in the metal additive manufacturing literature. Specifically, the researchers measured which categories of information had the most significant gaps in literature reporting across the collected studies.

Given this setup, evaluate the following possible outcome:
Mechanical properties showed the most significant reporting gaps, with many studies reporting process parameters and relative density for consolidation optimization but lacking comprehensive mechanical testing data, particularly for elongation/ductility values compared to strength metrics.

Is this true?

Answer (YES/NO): NO